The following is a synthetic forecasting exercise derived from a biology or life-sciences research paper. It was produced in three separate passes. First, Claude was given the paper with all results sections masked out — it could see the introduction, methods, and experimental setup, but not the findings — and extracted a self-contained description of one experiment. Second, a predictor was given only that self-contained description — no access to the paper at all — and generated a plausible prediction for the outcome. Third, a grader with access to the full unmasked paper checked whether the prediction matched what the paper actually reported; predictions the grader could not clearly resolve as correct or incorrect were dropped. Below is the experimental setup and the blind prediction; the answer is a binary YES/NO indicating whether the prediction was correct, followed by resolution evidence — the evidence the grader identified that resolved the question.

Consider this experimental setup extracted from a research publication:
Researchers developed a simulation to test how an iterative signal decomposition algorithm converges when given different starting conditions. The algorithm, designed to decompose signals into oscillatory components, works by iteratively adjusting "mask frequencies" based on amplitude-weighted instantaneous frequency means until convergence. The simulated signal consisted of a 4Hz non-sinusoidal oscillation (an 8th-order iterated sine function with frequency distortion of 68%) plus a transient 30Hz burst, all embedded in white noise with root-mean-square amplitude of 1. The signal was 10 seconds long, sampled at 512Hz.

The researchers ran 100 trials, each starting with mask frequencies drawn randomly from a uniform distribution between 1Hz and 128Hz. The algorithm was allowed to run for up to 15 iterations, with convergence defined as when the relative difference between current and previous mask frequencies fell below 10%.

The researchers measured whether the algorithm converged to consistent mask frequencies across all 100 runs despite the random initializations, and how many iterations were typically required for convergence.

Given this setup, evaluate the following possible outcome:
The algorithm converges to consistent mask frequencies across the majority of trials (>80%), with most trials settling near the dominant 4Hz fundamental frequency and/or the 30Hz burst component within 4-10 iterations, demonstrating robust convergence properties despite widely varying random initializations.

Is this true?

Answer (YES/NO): YES